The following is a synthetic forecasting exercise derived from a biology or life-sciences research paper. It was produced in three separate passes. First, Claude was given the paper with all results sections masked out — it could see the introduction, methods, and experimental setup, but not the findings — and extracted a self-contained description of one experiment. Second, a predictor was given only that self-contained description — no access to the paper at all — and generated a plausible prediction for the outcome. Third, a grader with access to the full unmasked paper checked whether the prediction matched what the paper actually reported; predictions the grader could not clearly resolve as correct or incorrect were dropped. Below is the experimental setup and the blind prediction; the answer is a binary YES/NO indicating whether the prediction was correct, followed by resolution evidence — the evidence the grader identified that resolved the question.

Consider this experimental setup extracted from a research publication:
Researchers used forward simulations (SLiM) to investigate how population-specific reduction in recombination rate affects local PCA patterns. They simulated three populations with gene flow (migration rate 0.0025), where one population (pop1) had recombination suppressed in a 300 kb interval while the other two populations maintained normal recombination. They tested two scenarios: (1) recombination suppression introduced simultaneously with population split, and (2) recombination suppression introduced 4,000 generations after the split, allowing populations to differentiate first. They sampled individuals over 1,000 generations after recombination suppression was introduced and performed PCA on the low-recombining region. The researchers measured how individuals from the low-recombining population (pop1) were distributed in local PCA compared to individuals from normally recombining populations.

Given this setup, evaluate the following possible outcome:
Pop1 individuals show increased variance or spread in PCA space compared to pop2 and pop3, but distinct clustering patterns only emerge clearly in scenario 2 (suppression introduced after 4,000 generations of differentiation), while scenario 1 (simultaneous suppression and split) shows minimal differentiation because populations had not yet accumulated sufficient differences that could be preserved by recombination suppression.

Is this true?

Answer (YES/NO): NO